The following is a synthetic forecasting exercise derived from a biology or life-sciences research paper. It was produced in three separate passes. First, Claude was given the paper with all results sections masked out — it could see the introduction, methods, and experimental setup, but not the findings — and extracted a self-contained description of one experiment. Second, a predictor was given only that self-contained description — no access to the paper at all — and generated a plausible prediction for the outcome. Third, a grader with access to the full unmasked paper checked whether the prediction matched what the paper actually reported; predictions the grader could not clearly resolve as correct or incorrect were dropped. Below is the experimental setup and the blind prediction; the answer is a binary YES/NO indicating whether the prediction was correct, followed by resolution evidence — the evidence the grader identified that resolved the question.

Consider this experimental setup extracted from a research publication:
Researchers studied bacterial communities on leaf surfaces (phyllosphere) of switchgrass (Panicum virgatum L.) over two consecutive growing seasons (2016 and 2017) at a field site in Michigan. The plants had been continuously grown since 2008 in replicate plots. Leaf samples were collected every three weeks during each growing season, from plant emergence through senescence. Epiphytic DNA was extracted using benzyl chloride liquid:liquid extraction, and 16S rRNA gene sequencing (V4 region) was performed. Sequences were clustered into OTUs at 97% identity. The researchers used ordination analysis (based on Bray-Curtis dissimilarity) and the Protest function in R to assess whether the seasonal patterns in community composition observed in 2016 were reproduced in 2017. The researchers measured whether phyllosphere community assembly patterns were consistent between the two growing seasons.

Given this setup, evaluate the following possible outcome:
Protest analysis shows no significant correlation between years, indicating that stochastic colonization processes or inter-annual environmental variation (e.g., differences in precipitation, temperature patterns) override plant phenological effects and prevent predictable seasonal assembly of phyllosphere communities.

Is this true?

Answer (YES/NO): NO